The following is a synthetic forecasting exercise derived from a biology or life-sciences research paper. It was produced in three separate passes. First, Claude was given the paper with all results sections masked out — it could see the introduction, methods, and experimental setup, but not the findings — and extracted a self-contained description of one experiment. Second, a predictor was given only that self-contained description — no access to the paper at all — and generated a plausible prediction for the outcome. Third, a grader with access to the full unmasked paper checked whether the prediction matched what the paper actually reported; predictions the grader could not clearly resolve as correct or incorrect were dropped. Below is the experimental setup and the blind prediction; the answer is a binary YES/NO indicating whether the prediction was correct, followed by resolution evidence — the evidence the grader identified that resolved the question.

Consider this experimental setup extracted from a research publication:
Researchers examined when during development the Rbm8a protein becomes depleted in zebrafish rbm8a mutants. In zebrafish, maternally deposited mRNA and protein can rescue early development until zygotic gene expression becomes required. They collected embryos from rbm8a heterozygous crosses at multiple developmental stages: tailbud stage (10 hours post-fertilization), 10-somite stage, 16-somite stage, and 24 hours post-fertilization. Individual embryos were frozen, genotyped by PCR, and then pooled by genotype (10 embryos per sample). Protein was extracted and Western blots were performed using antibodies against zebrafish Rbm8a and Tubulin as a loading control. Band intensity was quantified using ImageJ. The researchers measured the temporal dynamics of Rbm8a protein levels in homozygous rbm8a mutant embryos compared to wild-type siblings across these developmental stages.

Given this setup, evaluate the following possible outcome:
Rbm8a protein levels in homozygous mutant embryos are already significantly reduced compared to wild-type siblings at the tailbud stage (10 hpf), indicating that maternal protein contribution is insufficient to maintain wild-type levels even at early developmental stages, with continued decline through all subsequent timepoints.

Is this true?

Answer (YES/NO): NO